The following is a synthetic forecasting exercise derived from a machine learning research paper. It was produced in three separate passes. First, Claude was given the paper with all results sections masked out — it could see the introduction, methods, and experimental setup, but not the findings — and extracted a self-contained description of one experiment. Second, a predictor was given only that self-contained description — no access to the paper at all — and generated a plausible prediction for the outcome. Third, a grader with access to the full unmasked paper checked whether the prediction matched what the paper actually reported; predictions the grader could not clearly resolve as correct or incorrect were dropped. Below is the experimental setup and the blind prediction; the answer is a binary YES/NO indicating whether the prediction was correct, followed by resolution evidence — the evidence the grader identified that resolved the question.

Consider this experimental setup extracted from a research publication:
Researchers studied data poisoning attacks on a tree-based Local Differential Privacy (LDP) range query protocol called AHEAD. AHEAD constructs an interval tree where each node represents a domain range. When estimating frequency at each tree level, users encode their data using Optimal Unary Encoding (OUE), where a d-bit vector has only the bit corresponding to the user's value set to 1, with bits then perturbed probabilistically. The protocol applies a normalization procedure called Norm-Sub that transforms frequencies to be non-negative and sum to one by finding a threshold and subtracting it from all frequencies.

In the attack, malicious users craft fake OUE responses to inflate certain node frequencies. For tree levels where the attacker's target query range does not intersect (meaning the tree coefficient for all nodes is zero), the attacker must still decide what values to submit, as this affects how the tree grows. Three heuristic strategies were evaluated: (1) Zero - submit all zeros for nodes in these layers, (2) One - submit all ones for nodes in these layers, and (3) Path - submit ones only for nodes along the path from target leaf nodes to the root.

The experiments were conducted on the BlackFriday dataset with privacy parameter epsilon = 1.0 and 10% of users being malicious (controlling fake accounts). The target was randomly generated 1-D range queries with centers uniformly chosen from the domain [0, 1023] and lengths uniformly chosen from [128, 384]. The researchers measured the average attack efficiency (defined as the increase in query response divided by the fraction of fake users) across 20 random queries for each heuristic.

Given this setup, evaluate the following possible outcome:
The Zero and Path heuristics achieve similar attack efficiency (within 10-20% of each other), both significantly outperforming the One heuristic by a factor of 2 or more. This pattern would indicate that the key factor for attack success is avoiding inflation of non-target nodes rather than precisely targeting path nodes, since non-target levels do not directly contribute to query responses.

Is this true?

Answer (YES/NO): NO